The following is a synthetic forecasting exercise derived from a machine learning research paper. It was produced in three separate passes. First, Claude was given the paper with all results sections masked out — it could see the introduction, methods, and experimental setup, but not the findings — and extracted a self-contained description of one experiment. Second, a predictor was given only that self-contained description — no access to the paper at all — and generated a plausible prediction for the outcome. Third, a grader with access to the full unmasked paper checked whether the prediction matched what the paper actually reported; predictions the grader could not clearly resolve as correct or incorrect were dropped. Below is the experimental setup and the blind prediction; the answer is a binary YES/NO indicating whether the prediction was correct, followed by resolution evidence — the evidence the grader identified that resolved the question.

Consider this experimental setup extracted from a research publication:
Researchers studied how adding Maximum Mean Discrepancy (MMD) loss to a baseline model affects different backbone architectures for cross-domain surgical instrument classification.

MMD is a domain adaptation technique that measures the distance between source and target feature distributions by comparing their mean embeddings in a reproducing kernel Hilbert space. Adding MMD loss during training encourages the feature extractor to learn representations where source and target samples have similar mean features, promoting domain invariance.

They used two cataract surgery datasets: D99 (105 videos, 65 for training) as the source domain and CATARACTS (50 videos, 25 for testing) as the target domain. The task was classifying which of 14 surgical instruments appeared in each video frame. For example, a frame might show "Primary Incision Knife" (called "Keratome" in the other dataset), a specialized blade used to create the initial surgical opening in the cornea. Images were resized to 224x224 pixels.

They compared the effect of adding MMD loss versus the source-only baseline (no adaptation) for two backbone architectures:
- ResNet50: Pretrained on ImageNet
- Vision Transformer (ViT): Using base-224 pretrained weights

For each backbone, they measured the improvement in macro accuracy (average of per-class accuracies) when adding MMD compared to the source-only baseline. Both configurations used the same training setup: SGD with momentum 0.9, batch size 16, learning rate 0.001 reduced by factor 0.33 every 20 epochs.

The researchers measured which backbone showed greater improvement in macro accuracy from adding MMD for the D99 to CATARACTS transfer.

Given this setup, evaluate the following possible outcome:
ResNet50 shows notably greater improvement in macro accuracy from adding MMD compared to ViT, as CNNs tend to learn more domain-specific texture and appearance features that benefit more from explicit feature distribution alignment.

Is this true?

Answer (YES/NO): YES